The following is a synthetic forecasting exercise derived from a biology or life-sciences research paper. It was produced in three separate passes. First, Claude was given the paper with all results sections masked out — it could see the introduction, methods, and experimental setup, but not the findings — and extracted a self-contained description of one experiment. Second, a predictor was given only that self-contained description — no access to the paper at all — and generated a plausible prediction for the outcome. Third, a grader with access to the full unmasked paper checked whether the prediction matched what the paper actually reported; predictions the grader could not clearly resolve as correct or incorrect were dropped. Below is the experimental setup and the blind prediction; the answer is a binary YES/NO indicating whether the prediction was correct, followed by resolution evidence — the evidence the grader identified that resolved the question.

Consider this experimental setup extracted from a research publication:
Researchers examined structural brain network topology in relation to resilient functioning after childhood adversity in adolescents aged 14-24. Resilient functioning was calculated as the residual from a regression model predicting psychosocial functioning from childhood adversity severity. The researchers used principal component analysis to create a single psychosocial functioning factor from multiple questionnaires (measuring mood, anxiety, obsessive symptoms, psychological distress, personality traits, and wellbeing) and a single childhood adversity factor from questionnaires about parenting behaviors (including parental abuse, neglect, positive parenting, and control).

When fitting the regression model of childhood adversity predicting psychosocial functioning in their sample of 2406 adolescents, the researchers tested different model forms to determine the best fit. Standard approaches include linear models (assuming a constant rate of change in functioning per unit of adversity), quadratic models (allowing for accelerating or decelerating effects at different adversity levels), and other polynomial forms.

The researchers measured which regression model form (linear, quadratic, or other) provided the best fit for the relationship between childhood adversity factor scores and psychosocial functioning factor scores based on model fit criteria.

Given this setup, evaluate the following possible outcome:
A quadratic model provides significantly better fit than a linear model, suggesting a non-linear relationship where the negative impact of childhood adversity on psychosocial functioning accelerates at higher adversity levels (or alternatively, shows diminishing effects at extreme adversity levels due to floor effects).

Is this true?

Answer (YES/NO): YES